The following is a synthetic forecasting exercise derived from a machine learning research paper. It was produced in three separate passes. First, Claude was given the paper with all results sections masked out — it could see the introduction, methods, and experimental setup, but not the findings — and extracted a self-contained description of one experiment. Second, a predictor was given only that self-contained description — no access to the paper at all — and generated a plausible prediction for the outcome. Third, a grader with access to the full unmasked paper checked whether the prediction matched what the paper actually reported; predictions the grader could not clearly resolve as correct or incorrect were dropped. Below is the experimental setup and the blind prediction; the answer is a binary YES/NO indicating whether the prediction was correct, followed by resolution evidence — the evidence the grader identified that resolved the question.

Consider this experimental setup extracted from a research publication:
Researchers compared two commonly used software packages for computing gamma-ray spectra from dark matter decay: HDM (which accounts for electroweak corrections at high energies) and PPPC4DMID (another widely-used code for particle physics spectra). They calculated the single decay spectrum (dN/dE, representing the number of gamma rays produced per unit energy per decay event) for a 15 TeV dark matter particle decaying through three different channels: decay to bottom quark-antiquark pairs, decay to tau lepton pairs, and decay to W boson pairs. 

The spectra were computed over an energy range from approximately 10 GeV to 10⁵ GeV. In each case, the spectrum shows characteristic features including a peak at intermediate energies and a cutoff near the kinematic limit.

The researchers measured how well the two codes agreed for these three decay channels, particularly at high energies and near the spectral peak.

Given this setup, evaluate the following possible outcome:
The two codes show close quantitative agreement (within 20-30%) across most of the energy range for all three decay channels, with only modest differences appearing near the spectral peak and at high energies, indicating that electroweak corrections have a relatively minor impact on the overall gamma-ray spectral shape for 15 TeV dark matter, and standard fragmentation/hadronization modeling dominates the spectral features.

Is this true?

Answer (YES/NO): NO